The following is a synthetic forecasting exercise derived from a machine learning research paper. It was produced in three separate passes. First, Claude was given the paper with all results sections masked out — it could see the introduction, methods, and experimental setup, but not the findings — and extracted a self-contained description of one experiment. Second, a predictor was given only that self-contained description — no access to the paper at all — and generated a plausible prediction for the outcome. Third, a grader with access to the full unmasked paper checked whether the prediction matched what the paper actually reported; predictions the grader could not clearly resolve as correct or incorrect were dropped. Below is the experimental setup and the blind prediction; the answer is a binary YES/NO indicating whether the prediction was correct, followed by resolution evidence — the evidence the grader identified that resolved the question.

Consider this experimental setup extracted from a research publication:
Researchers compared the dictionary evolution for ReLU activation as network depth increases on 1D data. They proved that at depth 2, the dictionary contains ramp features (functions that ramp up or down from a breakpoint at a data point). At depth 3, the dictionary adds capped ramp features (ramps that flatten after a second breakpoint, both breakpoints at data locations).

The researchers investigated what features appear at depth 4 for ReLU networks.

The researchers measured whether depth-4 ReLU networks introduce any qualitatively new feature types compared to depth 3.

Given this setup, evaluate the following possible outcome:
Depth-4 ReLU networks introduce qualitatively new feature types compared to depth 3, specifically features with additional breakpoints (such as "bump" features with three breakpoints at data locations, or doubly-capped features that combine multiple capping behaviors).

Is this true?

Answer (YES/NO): NO